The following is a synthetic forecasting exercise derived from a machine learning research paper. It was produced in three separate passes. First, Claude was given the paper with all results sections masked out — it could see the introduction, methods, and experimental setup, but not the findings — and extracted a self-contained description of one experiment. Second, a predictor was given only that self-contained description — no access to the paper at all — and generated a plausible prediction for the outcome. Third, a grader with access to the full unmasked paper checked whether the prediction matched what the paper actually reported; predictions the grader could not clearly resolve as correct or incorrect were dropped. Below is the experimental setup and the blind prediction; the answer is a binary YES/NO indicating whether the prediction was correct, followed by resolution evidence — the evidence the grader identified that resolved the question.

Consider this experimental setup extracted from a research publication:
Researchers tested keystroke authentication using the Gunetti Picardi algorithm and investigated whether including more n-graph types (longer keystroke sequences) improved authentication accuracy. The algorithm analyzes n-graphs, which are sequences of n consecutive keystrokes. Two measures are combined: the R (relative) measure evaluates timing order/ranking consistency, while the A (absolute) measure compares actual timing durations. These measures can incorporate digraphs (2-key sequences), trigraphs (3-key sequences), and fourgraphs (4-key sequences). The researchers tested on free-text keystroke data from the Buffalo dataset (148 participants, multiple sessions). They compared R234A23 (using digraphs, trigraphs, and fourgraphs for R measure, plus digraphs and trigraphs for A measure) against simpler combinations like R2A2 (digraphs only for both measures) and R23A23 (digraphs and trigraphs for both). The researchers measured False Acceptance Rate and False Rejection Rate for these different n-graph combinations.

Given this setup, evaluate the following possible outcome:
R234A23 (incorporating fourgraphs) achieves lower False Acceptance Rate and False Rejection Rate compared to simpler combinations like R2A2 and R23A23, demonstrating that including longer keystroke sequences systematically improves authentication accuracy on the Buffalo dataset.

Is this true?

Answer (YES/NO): YES